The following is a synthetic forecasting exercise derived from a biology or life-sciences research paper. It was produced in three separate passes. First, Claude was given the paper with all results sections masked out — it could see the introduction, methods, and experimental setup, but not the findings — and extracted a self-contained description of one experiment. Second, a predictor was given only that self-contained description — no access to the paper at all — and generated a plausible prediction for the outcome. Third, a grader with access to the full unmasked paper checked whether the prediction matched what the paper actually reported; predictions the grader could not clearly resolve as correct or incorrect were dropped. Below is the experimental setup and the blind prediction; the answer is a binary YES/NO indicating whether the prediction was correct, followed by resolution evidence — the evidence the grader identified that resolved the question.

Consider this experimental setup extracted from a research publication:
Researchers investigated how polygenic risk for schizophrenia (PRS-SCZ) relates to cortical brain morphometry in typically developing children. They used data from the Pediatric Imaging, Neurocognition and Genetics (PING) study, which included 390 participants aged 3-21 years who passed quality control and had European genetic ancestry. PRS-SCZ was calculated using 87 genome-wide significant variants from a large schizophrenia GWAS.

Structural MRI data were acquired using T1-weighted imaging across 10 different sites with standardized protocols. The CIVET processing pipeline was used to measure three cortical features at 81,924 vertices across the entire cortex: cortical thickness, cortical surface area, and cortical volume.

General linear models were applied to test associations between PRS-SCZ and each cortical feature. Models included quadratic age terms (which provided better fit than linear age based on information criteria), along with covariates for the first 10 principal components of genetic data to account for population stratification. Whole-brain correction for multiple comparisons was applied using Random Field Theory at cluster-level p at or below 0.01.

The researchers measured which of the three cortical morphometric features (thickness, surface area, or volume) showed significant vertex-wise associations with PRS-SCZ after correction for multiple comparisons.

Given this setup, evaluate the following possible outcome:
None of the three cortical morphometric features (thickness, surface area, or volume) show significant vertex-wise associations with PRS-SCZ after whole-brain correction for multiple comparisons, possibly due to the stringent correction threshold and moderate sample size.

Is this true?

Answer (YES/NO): NO